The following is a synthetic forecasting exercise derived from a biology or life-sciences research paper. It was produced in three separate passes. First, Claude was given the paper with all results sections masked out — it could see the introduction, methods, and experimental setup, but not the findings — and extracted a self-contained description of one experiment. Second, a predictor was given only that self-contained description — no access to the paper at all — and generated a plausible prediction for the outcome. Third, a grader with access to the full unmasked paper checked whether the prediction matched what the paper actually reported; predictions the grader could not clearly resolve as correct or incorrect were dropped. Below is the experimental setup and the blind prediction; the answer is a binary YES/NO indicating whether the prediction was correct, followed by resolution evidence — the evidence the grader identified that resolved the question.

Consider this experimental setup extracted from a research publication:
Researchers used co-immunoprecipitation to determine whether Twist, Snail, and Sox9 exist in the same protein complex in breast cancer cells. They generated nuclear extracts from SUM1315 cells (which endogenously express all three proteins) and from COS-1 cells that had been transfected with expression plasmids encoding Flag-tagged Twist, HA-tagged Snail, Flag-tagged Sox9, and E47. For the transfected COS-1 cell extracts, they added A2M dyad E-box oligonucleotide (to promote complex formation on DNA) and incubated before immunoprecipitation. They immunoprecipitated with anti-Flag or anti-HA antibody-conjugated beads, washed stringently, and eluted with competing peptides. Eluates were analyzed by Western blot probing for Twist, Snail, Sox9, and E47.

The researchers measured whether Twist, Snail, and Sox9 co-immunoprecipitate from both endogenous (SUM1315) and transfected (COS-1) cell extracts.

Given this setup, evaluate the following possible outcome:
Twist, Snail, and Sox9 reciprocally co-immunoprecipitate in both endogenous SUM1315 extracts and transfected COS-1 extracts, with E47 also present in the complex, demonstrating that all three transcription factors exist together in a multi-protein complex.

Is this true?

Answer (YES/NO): NO